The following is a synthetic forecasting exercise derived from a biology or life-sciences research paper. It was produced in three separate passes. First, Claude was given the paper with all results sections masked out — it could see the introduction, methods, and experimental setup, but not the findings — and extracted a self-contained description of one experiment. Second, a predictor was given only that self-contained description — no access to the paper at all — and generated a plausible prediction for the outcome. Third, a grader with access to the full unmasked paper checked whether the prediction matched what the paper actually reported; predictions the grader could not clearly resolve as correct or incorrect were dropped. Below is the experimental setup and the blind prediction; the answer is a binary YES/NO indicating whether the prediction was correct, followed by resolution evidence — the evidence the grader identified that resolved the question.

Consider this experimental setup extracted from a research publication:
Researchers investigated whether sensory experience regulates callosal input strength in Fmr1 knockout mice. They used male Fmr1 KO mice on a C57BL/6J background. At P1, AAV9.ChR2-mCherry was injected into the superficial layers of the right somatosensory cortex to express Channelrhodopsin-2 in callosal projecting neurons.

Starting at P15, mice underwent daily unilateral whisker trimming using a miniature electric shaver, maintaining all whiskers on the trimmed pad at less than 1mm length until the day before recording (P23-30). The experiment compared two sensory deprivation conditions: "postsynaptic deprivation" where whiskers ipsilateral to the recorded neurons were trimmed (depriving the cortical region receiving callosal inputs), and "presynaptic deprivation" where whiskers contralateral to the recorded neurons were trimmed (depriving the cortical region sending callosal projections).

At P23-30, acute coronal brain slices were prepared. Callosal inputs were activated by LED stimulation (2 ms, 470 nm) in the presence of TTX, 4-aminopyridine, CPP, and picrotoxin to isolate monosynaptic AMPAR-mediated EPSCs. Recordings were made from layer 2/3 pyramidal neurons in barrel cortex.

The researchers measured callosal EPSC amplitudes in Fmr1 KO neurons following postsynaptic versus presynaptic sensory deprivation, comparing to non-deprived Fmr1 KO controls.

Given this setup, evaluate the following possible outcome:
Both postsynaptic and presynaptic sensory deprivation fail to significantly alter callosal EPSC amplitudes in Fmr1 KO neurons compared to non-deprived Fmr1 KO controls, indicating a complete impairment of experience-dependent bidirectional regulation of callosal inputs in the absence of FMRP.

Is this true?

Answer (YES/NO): NO